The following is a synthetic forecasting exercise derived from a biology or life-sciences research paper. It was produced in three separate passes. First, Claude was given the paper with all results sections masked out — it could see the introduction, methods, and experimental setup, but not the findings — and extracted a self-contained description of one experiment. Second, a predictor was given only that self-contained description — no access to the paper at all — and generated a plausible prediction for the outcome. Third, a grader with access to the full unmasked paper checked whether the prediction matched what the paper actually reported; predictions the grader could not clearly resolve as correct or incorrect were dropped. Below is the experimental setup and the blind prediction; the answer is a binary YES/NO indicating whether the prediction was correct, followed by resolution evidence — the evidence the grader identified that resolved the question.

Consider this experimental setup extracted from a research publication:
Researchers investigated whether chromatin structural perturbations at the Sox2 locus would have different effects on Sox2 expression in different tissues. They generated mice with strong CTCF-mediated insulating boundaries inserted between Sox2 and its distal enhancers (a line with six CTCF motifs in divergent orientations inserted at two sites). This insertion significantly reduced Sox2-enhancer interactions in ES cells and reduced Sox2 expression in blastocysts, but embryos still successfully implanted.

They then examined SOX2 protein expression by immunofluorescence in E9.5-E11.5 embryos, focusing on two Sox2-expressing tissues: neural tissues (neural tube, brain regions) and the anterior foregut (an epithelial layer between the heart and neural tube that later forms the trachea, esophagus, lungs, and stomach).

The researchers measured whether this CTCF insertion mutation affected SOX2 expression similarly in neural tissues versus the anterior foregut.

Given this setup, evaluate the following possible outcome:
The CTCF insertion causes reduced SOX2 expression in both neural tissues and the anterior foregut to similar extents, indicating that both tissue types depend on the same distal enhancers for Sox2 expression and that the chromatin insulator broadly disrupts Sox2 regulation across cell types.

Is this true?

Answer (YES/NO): NO